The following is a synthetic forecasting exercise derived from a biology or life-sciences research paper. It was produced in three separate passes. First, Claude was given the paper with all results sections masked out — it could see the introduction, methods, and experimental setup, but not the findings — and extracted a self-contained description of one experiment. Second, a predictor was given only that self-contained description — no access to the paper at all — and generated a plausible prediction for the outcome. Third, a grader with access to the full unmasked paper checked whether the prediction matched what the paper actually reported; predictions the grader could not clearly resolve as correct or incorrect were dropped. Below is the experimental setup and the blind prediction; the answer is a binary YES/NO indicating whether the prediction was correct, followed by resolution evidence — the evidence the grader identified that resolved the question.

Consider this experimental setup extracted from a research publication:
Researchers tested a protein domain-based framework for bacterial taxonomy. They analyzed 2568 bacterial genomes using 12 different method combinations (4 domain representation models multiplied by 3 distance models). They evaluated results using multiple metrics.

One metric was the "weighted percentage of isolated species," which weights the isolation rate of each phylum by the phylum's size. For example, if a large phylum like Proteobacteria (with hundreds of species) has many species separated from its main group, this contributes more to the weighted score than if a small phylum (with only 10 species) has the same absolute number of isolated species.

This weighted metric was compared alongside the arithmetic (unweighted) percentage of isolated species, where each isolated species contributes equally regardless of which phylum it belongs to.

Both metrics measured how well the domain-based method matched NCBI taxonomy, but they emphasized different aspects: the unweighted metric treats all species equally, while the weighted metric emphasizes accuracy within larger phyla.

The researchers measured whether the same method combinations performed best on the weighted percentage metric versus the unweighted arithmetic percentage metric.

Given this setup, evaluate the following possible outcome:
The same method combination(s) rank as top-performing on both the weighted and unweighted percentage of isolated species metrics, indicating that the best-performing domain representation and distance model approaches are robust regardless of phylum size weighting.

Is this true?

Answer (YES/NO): YES